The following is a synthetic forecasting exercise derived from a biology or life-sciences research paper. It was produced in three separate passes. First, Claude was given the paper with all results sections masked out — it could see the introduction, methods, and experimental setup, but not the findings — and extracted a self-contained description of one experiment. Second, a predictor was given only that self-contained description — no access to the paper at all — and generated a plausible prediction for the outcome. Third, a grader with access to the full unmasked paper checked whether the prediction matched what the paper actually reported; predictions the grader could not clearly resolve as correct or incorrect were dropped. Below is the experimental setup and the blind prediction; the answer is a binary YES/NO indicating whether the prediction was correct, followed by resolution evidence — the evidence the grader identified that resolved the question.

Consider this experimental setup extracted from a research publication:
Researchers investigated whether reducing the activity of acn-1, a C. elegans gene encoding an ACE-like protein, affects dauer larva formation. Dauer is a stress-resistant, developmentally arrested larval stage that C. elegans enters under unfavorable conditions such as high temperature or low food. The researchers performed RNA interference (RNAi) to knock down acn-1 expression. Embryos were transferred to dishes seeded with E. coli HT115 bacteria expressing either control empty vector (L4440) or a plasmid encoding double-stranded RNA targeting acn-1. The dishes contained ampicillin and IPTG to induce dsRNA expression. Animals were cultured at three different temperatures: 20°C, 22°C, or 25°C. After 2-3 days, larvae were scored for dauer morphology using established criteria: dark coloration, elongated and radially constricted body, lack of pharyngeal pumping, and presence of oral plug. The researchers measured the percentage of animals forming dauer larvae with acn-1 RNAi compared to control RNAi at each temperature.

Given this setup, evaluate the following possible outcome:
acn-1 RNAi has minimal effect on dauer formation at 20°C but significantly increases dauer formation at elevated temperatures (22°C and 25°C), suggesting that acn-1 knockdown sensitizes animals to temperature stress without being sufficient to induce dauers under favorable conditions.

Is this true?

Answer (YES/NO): NO